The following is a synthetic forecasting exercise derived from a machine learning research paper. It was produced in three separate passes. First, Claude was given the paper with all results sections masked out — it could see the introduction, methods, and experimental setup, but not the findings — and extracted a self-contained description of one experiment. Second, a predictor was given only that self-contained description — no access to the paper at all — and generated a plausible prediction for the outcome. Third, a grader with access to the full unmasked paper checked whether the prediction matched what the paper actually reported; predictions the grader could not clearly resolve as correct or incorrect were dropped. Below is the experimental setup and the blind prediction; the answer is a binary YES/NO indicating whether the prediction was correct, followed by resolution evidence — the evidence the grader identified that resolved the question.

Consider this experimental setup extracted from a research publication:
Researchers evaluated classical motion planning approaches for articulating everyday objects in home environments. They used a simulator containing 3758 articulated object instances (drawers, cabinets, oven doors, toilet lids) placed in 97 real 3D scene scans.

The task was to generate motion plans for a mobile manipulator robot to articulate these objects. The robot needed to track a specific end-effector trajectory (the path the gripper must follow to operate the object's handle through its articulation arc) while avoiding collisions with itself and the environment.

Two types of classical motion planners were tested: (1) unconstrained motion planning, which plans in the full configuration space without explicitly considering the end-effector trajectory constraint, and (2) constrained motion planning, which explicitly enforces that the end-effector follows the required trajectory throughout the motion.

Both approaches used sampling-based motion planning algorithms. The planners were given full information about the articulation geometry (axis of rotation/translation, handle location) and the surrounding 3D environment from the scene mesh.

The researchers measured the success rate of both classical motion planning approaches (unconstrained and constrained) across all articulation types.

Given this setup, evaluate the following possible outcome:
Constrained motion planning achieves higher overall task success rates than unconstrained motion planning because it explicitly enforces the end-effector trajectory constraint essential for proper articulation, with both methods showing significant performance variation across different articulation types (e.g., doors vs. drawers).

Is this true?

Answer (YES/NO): NO